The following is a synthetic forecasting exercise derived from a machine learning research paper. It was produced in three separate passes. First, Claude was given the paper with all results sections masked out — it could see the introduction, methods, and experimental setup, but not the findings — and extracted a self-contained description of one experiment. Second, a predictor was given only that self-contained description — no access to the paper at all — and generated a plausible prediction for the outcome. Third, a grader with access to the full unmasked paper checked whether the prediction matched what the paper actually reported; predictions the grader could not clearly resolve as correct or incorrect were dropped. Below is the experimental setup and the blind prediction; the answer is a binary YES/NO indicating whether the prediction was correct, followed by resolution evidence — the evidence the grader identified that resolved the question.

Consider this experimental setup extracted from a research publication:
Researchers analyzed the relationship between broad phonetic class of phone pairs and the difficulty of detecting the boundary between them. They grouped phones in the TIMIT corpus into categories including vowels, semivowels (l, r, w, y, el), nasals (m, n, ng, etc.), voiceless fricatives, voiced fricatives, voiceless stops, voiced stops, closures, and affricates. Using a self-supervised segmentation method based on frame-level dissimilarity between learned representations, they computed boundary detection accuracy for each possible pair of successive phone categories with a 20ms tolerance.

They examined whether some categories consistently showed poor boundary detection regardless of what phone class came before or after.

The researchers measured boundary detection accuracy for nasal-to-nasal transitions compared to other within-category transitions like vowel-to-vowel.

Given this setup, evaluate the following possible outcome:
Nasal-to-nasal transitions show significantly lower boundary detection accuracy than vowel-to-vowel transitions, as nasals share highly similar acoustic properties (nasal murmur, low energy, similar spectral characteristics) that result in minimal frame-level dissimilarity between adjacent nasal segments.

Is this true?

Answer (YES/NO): YES